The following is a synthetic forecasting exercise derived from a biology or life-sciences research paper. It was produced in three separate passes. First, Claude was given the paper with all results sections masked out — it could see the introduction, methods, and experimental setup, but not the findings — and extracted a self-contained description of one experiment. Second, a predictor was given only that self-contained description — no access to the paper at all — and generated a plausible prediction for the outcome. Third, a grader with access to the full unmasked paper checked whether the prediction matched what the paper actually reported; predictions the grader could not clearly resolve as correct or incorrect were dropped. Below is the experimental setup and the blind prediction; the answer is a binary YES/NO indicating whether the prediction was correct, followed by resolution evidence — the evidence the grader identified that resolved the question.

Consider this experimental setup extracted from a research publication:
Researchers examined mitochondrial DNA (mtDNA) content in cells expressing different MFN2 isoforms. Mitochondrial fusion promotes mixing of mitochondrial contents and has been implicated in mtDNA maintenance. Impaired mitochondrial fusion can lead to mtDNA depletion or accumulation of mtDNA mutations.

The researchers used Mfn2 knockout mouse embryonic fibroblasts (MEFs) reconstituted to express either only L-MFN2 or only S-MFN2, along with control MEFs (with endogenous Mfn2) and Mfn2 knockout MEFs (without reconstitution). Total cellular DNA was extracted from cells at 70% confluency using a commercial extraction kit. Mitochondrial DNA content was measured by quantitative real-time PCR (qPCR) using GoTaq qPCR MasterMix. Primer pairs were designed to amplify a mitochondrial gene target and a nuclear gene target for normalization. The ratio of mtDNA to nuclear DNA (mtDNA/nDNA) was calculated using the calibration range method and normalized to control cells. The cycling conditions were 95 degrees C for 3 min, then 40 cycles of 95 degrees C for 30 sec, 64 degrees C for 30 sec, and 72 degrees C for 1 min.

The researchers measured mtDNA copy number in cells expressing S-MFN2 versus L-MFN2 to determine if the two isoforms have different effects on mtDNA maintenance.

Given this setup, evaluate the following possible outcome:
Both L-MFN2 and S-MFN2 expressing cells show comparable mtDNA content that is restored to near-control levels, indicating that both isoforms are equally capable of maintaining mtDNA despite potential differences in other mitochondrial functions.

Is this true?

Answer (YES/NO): YES